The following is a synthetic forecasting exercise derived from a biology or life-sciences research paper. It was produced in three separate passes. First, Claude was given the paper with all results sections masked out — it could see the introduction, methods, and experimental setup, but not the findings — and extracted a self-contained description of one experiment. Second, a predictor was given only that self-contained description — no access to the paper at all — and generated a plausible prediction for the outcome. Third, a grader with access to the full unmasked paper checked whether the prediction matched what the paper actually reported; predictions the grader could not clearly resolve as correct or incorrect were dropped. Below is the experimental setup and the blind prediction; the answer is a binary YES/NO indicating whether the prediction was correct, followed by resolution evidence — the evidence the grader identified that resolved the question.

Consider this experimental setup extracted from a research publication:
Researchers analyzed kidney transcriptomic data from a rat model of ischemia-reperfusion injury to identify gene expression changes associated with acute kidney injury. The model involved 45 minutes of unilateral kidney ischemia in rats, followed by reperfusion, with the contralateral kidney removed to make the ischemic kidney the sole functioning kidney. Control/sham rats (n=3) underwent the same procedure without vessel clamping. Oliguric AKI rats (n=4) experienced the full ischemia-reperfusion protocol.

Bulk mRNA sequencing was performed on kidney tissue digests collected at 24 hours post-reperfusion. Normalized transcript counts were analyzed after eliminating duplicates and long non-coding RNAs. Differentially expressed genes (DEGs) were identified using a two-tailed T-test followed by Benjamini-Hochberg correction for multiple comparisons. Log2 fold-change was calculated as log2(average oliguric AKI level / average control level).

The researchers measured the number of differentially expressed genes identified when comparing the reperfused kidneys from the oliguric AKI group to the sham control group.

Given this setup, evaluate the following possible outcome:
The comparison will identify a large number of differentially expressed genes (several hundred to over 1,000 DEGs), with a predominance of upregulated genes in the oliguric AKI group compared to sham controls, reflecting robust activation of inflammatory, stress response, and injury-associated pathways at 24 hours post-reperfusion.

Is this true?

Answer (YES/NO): YES